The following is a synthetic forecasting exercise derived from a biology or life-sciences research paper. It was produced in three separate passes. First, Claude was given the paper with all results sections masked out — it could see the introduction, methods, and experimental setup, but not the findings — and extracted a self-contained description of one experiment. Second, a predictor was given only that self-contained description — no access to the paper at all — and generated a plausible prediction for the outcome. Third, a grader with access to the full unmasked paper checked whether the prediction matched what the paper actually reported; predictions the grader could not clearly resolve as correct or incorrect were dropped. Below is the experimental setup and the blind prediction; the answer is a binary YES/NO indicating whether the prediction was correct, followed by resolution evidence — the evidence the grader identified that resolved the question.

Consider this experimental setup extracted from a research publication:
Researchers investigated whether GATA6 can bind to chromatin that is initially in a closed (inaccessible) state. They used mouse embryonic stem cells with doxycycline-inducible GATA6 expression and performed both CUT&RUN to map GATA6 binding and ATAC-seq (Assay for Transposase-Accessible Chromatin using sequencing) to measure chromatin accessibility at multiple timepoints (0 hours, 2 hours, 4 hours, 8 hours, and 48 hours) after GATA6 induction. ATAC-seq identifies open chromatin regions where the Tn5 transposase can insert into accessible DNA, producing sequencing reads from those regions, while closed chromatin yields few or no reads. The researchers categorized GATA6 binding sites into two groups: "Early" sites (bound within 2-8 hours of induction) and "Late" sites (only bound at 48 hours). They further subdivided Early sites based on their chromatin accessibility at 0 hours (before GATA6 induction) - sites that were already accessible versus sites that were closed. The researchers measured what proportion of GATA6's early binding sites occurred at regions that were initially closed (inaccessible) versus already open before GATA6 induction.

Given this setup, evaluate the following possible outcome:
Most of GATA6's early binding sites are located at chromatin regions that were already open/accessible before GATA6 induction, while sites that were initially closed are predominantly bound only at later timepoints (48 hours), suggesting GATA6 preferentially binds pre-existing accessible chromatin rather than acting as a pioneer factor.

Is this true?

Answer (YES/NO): NO